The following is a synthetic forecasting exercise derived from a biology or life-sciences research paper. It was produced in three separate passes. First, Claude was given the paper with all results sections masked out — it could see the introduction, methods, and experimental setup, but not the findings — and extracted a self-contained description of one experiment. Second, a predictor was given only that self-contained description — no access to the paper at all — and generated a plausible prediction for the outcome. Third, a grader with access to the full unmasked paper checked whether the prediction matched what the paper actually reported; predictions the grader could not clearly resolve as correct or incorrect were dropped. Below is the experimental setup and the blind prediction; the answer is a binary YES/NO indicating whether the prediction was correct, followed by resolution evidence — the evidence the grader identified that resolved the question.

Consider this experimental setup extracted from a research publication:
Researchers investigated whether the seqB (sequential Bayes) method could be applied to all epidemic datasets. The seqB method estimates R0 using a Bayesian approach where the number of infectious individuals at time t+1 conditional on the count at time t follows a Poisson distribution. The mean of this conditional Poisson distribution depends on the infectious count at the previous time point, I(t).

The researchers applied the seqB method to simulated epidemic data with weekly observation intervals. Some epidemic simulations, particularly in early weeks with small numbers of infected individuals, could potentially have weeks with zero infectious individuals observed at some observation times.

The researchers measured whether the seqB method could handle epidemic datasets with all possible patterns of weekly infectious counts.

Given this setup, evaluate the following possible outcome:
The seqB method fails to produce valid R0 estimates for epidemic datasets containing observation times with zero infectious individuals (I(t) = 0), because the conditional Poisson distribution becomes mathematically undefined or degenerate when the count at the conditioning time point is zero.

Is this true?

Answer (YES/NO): YES